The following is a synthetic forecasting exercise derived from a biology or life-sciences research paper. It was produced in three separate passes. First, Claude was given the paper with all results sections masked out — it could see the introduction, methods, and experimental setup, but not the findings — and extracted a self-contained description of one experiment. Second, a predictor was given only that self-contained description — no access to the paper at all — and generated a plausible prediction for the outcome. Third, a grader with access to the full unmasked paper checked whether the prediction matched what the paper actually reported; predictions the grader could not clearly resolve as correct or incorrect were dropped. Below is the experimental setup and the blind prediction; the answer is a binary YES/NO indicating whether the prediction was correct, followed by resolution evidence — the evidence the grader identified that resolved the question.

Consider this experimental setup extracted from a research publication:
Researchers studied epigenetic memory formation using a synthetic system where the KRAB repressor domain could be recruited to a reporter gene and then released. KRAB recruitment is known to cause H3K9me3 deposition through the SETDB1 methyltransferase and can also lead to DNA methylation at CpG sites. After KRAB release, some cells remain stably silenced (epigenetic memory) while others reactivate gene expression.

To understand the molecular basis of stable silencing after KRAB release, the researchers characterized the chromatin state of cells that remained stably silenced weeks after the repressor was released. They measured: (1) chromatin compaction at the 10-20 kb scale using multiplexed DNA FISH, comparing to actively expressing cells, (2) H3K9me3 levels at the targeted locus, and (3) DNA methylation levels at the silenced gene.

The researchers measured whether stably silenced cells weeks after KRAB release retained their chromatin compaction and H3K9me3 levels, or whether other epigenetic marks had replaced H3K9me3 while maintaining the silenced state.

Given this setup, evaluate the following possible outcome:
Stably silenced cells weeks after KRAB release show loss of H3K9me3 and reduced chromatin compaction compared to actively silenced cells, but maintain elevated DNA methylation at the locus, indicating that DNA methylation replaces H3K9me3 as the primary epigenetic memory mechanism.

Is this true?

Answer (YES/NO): NO